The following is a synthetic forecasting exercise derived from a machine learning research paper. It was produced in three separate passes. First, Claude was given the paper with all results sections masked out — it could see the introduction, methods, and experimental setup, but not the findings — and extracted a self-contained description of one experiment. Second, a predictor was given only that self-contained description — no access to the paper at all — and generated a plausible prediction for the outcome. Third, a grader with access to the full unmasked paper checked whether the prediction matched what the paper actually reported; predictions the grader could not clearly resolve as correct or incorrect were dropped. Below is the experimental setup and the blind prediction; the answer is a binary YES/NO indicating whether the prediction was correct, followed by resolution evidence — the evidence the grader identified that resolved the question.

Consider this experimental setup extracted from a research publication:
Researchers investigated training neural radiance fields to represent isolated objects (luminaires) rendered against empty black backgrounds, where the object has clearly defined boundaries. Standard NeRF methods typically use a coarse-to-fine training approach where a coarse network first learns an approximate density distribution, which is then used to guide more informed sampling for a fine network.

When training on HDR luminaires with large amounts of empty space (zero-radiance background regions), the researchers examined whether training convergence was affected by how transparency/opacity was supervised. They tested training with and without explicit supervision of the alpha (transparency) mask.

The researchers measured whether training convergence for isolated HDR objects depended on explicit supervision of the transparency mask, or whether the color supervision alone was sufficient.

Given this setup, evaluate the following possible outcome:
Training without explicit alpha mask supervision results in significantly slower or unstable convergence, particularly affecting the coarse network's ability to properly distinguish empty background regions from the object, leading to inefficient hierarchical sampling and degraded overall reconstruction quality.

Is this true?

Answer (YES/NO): NO